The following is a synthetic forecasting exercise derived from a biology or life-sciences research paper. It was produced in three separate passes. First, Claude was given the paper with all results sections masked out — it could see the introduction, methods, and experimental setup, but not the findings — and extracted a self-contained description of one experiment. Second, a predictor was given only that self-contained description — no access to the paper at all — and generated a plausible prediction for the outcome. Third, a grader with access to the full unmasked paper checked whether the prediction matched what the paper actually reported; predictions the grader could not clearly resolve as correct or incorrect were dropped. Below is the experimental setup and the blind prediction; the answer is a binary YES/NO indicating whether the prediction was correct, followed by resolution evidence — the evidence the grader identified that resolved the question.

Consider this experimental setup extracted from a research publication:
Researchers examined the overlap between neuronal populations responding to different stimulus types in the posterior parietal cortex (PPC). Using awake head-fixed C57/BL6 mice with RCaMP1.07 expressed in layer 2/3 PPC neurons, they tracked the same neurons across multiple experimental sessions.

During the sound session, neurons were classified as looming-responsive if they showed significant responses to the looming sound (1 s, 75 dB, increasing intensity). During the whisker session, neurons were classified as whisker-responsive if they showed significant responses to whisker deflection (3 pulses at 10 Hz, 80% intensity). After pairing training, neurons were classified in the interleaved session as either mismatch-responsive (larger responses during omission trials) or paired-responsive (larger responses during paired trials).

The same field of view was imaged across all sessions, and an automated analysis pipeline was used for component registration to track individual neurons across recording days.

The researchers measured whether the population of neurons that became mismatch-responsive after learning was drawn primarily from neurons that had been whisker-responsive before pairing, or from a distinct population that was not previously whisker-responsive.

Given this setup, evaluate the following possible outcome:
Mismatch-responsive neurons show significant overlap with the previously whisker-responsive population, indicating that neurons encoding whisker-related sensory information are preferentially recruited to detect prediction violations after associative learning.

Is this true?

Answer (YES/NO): NO